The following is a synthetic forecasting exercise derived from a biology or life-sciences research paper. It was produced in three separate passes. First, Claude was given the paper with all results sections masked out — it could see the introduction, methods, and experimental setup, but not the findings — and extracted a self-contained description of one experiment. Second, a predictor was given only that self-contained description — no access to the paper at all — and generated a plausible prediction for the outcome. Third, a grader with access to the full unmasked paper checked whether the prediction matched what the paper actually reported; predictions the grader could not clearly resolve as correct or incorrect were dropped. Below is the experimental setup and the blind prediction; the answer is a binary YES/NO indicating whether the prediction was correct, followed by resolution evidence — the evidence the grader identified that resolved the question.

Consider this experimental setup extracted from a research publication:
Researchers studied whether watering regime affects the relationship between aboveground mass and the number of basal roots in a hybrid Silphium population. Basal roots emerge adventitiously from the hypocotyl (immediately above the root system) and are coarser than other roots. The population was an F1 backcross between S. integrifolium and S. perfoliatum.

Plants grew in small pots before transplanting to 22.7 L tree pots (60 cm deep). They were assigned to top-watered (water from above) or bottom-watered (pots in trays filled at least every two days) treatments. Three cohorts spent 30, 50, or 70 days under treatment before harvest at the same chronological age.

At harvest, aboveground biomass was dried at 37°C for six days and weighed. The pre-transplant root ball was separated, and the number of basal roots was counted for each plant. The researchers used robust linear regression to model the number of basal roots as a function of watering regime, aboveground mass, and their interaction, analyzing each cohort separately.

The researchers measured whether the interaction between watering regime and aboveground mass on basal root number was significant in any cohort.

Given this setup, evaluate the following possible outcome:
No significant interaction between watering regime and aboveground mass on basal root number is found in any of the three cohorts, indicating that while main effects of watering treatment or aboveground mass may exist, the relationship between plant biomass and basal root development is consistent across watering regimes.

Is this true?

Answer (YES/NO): YES